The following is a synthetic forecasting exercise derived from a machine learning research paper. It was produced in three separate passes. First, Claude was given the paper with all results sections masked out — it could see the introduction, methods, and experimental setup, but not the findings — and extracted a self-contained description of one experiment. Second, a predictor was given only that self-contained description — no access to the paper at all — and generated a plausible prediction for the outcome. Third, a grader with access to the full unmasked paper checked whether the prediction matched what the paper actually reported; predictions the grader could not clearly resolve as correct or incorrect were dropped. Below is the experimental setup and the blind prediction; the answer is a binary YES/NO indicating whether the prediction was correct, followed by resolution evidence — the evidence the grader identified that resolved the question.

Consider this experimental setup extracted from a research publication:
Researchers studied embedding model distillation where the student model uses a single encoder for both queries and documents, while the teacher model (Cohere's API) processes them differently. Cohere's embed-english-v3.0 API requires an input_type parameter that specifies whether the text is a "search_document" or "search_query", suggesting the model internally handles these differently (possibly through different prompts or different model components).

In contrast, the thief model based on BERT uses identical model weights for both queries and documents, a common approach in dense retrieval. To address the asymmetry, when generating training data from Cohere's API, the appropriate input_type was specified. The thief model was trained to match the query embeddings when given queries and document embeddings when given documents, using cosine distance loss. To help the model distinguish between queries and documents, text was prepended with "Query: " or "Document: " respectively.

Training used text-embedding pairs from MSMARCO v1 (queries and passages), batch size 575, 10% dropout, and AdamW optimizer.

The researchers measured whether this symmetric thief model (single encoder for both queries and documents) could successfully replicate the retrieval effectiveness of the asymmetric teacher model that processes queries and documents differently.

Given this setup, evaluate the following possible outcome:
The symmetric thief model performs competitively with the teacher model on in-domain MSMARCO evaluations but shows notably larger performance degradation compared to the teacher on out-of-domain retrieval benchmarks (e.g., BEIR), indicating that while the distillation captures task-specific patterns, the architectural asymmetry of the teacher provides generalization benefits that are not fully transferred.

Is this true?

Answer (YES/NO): NO